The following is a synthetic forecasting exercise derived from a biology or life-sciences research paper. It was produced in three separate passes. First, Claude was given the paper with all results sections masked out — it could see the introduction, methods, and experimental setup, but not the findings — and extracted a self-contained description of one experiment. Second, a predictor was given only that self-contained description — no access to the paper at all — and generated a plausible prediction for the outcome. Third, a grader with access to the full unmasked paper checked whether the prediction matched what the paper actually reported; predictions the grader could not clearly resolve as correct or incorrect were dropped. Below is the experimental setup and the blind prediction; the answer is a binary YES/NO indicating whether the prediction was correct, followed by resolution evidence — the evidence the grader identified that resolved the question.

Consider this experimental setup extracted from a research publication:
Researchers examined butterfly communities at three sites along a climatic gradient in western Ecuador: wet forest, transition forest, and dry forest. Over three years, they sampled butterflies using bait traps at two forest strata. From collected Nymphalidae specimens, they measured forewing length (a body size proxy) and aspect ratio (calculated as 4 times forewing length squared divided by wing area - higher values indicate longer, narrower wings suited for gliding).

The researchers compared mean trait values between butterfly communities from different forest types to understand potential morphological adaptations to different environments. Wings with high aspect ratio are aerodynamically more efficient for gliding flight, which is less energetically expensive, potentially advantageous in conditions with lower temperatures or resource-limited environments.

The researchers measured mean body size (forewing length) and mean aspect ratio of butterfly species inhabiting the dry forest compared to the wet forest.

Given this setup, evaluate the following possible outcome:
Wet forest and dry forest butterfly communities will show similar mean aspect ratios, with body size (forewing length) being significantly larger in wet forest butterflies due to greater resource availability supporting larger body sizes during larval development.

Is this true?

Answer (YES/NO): NO